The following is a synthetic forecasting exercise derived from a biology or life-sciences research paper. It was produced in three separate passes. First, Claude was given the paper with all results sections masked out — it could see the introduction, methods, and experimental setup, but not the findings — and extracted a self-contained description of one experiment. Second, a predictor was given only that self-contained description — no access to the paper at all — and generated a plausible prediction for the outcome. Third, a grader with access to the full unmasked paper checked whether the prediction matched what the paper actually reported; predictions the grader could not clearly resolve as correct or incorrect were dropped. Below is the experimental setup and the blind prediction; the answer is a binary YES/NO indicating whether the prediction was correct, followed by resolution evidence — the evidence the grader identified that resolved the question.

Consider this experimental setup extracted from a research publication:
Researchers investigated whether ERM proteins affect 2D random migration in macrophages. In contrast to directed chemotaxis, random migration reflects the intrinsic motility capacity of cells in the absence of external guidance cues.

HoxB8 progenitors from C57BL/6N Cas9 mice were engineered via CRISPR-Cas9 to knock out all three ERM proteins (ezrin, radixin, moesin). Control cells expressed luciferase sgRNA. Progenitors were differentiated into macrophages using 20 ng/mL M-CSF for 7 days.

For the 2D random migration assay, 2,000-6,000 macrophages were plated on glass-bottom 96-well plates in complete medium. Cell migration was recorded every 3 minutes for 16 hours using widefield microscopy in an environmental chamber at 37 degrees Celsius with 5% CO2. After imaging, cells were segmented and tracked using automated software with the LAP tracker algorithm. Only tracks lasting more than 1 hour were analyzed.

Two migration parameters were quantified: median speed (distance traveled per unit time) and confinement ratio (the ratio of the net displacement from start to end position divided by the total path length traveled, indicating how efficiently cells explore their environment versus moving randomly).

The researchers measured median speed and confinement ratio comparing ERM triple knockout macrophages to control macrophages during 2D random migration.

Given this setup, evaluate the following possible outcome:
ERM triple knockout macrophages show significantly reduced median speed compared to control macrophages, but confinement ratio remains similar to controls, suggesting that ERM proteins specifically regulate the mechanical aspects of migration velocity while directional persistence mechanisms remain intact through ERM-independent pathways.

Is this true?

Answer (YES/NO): NO